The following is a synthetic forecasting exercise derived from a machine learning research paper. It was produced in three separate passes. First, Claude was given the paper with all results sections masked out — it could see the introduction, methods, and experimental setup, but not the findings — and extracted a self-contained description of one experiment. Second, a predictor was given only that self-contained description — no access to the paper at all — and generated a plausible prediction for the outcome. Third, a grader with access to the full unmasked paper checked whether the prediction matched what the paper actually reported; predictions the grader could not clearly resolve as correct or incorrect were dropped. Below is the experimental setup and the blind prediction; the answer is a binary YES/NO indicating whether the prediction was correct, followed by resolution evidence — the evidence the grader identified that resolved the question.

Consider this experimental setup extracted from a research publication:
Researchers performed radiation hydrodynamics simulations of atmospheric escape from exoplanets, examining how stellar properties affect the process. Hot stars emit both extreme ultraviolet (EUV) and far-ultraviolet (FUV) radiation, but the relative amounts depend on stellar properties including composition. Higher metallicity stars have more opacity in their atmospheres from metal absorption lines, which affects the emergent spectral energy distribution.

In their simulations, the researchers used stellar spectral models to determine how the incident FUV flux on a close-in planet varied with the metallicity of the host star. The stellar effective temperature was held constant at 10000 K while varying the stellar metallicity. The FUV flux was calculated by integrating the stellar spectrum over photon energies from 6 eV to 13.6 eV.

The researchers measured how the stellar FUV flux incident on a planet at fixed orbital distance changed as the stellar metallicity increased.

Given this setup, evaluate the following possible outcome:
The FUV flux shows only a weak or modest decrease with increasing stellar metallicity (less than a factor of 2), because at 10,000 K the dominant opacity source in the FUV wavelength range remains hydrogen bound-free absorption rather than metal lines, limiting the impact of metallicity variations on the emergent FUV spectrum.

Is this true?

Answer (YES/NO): NO